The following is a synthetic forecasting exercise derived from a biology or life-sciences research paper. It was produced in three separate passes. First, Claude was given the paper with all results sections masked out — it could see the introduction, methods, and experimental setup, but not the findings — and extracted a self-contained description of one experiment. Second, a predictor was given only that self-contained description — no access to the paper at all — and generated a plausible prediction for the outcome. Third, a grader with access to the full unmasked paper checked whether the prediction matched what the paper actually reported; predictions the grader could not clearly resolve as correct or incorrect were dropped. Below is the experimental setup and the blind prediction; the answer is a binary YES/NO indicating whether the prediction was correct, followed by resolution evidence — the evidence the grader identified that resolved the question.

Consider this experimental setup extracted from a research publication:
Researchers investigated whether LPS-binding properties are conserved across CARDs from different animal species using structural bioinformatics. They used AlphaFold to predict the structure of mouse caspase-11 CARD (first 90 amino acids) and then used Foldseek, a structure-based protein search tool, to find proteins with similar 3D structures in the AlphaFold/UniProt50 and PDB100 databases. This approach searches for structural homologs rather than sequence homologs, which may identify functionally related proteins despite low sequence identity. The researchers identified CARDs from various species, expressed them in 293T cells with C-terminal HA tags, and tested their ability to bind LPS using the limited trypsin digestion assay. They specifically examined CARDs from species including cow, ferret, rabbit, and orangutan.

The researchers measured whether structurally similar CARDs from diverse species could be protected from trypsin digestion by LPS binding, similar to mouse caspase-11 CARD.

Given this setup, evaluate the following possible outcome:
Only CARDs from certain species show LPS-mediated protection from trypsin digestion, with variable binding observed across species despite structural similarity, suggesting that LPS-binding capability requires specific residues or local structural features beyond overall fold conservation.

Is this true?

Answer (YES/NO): YES